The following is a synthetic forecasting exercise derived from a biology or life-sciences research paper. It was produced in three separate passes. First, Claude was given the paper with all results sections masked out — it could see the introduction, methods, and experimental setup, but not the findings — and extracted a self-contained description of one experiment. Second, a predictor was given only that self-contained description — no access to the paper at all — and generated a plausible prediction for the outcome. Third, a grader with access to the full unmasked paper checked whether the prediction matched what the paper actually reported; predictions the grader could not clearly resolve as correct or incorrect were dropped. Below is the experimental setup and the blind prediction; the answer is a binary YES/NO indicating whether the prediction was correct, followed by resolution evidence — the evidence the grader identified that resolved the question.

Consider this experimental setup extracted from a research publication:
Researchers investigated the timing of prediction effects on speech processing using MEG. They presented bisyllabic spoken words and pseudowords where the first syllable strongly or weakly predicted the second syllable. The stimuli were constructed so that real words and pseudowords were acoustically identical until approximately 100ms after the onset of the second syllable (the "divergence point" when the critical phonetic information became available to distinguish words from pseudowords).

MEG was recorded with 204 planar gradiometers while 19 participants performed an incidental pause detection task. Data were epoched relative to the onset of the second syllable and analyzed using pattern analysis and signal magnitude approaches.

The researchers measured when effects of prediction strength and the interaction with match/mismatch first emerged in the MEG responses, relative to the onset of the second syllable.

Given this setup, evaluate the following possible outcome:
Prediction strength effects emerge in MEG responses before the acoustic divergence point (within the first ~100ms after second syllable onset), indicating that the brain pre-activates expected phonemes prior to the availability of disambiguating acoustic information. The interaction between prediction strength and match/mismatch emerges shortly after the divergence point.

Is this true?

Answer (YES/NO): NO